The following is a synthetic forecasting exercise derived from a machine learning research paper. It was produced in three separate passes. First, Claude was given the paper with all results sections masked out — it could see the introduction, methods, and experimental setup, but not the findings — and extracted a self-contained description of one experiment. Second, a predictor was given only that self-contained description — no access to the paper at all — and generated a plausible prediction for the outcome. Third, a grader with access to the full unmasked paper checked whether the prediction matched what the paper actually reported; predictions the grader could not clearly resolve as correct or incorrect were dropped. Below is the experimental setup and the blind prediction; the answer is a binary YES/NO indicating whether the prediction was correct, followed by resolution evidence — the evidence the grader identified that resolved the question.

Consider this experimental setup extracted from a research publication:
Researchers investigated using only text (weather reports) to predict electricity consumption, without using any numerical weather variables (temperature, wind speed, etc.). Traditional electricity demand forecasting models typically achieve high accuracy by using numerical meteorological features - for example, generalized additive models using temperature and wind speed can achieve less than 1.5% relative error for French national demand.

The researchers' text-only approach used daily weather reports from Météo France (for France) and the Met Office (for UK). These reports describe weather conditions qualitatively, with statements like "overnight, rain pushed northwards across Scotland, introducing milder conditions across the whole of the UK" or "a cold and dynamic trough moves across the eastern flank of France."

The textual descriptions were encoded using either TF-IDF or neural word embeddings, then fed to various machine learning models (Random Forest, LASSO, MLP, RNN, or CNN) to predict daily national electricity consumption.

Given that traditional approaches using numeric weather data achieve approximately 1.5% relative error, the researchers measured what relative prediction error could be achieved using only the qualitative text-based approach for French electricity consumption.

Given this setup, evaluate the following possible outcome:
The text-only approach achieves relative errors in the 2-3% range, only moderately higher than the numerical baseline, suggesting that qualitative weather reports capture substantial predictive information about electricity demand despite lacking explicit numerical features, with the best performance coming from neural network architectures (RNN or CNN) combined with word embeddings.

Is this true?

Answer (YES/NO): NO